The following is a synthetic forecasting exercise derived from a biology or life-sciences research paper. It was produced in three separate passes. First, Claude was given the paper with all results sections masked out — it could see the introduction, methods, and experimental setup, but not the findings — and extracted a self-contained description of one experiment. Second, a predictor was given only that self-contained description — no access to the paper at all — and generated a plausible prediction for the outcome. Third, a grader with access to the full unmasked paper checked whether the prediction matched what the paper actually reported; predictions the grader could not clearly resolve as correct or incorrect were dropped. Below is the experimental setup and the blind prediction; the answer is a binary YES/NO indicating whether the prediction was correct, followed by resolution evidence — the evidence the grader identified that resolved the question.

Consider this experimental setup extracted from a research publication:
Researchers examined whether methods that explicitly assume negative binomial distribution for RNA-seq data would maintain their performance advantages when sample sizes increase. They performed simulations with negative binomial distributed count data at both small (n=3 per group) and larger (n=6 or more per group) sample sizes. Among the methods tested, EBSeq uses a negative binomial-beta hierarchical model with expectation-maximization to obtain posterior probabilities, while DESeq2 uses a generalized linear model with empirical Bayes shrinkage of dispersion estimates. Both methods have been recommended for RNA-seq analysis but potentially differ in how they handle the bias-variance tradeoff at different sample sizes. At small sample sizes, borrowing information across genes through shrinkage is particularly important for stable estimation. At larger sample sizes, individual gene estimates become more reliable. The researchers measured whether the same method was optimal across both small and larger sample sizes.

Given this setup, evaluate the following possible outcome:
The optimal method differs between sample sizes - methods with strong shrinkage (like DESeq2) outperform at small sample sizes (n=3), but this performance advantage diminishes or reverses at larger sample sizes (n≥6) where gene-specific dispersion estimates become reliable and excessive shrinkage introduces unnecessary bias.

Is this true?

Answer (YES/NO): NO